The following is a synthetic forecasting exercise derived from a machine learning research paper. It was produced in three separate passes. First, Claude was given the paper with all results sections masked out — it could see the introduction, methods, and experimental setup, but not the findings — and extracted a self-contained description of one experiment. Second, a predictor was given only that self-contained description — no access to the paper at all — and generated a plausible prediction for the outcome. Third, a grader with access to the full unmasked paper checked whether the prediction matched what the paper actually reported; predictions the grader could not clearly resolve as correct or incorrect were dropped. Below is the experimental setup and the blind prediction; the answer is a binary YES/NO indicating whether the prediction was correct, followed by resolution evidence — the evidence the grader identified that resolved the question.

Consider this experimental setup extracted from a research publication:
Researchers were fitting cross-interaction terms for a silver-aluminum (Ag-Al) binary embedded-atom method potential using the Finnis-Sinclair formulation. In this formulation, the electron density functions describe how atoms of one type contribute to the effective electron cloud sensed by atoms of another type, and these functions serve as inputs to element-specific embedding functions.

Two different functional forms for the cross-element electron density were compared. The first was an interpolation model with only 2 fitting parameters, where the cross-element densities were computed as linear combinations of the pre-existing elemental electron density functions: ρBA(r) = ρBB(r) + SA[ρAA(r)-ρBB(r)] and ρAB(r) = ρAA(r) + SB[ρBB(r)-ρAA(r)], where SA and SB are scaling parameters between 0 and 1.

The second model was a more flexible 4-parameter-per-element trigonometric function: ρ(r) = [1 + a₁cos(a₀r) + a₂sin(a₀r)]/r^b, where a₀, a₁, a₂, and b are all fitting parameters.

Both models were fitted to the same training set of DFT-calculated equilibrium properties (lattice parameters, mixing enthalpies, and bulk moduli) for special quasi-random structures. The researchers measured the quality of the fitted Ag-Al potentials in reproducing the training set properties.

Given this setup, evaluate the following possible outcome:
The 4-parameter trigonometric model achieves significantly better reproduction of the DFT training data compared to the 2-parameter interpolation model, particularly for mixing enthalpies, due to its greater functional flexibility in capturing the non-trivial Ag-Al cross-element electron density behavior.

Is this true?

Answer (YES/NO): NO